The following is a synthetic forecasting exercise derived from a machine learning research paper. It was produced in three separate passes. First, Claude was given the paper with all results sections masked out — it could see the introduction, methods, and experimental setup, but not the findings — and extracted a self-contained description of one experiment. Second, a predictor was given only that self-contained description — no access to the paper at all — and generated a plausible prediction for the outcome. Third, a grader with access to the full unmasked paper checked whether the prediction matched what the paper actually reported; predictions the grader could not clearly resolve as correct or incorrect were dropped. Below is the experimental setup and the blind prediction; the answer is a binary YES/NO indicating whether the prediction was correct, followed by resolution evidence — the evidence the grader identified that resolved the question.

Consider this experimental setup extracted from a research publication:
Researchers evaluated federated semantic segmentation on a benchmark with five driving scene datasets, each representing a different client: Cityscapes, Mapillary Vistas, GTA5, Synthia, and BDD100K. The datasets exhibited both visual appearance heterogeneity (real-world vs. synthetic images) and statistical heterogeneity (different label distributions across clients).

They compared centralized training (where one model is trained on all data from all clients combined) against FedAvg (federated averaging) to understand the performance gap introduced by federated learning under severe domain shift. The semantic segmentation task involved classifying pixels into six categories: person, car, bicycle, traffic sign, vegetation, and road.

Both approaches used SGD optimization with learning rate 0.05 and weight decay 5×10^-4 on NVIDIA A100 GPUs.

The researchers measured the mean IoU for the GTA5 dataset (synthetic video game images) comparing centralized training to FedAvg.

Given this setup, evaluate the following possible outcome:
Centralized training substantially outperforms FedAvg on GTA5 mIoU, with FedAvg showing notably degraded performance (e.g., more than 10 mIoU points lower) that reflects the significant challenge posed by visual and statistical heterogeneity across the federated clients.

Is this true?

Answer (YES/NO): YES